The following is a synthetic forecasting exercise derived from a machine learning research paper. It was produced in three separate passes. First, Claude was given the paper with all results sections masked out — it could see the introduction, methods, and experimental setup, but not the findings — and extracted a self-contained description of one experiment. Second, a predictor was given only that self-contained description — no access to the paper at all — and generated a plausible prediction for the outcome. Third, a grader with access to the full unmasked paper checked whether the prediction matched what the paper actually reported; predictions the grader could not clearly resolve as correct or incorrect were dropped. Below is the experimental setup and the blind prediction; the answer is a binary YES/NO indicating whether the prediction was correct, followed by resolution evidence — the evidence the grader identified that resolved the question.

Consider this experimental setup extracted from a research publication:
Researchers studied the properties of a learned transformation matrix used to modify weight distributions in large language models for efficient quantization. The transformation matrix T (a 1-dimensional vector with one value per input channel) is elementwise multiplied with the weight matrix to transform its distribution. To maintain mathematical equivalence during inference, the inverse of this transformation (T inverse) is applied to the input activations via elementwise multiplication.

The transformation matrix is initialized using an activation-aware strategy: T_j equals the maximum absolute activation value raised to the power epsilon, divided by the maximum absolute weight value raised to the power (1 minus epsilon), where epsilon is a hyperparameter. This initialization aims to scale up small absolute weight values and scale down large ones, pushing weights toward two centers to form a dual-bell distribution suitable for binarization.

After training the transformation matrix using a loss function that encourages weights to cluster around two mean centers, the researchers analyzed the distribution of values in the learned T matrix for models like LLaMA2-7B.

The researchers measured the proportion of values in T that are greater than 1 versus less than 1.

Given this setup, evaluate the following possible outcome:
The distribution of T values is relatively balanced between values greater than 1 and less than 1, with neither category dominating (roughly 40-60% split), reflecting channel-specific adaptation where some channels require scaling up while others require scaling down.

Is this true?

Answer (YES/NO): NO